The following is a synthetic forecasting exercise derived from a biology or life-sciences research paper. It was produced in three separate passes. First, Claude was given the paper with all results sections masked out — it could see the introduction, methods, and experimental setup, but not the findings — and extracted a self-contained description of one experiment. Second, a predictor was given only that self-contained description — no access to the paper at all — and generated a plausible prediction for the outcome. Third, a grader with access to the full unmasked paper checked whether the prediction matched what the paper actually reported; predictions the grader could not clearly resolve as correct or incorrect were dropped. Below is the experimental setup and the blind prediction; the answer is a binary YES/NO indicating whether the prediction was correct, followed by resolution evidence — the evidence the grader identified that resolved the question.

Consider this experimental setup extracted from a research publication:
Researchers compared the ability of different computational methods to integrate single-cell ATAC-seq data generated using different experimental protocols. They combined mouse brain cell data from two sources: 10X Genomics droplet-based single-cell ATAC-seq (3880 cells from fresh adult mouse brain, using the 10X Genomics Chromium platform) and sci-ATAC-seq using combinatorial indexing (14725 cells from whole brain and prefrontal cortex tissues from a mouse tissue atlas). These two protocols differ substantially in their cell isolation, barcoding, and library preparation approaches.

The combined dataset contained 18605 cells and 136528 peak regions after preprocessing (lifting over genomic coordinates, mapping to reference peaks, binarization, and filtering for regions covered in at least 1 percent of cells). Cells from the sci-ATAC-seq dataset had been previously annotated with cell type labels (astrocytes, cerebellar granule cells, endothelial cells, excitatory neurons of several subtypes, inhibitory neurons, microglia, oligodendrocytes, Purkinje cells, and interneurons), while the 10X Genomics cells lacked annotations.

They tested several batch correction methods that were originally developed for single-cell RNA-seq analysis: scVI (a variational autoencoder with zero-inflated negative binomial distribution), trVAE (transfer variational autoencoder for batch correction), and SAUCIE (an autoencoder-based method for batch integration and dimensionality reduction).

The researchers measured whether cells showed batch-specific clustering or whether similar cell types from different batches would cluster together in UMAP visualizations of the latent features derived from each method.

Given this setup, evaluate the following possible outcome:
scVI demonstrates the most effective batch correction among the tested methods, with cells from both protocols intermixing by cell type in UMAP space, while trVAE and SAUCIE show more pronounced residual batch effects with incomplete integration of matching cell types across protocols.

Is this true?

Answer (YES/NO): NO